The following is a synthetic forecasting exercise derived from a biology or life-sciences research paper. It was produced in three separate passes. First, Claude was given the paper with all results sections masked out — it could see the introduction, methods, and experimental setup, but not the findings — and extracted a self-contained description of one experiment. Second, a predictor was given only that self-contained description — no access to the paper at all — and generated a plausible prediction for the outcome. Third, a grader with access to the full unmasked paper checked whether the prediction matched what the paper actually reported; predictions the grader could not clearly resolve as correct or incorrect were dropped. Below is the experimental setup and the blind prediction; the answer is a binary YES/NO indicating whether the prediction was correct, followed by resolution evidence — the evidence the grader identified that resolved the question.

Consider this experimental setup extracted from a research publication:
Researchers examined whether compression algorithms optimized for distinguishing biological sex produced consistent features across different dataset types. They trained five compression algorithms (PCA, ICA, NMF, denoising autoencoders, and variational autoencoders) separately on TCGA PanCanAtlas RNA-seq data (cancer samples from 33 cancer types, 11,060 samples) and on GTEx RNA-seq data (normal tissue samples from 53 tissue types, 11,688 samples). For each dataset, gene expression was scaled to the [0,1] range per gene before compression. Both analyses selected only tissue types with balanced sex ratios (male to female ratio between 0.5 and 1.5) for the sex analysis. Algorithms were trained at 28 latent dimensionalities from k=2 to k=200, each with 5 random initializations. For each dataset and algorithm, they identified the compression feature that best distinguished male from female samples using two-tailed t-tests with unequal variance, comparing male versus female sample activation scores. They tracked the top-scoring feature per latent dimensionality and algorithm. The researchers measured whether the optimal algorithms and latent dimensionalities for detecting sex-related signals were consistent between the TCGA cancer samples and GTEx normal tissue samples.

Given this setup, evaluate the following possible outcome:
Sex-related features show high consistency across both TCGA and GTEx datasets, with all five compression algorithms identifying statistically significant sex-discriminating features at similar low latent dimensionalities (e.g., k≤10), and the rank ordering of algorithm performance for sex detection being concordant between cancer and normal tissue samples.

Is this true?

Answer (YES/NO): NO